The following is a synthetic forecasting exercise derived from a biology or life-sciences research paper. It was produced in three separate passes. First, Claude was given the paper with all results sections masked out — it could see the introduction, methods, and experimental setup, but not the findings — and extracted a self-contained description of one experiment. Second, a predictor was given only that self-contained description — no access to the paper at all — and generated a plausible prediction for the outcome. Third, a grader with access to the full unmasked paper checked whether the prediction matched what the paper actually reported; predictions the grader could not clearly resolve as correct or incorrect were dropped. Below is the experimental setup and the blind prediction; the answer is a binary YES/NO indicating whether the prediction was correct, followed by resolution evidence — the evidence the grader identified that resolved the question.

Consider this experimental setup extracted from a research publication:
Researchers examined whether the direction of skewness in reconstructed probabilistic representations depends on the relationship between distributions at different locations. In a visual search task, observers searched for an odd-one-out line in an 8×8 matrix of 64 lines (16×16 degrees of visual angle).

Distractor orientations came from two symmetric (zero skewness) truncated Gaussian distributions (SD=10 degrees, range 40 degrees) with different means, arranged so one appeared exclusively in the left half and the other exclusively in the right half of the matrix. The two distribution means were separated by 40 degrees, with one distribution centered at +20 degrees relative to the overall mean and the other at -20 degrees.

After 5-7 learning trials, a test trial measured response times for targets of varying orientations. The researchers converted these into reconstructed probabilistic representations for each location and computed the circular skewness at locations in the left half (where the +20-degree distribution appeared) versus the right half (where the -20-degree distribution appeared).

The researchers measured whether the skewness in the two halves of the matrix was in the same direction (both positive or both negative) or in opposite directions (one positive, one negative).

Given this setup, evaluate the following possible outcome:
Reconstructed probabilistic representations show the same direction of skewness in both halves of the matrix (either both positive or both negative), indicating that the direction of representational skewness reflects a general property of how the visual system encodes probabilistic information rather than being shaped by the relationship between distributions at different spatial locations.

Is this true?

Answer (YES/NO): NO